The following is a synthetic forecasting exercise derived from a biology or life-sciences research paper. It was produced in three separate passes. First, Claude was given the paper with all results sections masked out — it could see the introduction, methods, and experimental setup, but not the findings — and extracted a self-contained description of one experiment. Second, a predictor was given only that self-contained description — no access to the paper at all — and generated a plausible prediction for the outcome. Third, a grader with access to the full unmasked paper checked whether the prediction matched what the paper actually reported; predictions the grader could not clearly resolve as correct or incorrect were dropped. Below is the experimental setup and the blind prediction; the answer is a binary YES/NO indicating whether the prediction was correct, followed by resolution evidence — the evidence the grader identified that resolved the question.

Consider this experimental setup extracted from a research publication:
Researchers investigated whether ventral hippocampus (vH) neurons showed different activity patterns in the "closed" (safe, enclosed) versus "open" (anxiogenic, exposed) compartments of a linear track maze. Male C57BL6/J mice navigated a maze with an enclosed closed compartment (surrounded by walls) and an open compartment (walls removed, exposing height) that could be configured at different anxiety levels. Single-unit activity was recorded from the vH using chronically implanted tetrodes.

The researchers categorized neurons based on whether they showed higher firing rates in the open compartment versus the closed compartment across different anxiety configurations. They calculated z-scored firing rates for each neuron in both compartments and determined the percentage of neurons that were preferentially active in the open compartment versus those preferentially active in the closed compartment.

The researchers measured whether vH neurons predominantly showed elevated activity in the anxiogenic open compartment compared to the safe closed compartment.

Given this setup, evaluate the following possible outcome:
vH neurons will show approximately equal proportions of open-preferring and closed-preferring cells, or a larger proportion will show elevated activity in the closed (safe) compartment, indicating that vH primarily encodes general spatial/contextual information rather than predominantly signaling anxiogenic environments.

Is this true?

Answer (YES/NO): NO